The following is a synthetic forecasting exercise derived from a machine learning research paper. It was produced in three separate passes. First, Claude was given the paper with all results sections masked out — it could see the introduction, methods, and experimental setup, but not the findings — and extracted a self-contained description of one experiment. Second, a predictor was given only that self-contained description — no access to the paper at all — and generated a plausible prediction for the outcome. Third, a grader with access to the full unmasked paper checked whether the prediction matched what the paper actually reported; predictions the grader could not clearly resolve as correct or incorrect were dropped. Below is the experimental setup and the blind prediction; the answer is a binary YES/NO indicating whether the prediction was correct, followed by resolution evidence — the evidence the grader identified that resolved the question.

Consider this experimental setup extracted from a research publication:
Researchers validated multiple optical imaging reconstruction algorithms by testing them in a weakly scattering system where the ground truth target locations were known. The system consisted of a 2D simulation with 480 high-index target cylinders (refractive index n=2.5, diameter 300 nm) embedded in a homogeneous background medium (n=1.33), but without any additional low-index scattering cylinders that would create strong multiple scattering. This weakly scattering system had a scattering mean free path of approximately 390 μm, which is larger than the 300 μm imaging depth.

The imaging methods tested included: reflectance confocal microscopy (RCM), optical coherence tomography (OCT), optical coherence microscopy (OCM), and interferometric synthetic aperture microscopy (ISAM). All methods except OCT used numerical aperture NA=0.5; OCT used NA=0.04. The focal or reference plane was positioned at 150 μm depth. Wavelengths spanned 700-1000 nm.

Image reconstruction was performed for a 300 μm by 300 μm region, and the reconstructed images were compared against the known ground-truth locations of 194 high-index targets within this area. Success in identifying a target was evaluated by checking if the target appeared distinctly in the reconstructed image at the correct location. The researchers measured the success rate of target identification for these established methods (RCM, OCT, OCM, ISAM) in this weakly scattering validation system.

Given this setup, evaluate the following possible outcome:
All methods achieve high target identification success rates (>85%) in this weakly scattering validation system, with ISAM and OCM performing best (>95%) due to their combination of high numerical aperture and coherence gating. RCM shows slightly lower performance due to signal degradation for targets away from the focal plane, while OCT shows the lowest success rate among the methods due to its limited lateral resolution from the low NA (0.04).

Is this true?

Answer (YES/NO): NO